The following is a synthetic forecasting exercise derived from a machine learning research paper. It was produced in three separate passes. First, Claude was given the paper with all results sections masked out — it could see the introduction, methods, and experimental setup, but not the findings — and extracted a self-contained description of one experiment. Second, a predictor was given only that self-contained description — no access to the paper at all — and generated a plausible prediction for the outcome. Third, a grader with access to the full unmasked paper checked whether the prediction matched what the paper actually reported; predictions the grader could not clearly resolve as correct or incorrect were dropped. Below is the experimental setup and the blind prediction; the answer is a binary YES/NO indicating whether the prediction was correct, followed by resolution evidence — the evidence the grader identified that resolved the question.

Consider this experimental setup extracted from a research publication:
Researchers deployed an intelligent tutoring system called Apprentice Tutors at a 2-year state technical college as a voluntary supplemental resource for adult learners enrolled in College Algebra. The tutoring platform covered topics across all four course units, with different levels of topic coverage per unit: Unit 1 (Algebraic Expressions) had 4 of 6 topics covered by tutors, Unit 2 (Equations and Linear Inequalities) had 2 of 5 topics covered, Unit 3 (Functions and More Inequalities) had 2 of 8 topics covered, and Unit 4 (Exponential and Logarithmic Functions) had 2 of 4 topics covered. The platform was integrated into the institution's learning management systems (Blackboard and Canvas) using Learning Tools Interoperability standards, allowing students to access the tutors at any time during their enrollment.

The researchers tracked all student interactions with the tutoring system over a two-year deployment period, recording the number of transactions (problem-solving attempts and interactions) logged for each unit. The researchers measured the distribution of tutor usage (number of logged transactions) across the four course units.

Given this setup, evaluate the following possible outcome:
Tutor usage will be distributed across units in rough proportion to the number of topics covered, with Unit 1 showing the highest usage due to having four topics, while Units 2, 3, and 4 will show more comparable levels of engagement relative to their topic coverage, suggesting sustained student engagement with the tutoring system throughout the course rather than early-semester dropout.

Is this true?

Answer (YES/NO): NO